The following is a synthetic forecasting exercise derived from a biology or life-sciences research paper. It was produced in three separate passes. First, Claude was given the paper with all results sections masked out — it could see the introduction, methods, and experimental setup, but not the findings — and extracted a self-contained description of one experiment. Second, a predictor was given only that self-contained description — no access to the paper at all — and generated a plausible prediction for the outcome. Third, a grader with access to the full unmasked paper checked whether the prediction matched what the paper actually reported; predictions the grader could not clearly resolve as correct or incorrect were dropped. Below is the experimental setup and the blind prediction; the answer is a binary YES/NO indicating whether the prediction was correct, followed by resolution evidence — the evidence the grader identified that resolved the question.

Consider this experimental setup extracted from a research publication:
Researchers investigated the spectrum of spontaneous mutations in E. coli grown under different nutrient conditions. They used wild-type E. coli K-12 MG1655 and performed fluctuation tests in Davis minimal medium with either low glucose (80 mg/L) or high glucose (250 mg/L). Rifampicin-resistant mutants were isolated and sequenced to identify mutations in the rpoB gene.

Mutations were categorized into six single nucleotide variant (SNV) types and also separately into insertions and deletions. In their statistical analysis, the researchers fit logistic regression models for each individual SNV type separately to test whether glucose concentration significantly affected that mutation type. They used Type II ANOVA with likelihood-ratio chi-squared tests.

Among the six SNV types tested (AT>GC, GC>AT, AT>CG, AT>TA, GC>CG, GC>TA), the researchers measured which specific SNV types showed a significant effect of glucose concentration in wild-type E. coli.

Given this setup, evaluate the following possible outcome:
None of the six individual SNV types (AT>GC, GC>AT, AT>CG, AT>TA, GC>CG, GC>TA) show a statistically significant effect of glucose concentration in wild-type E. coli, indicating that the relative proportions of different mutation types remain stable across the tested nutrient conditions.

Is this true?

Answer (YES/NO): NO